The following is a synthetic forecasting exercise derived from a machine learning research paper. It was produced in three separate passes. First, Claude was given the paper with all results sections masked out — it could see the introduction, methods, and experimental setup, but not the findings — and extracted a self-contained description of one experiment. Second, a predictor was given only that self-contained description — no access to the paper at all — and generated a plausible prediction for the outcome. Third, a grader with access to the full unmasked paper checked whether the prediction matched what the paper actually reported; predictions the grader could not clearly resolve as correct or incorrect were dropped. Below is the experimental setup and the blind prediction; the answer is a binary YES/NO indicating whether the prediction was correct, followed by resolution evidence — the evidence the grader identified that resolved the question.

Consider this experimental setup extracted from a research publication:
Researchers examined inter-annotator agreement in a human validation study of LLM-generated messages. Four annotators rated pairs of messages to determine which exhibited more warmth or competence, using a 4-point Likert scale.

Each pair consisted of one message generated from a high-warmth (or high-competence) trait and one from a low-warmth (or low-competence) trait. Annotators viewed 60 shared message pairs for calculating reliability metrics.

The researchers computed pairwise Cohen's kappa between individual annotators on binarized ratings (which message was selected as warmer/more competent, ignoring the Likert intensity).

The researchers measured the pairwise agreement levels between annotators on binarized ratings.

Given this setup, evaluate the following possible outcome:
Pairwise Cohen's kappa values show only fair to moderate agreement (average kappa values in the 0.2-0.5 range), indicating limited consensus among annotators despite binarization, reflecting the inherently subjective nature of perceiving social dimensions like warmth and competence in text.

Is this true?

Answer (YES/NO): NO